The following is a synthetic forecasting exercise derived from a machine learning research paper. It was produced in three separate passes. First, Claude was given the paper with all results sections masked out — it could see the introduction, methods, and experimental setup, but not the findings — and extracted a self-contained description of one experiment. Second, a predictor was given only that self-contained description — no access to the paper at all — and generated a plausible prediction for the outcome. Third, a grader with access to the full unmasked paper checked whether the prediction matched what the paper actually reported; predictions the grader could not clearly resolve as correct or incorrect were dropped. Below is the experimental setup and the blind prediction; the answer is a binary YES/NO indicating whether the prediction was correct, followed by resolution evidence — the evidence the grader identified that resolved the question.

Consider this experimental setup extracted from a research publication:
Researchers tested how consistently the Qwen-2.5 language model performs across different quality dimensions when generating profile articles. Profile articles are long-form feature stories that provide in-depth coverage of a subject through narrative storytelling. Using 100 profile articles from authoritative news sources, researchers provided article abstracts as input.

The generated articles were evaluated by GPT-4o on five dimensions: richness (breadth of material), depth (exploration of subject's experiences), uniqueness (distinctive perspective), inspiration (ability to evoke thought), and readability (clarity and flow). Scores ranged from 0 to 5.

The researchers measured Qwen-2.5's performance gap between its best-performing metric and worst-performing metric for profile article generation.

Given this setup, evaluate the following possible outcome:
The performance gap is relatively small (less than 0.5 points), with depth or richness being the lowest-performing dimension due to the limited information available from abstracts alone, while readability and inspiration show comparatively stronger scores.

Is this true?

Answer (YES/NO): NO